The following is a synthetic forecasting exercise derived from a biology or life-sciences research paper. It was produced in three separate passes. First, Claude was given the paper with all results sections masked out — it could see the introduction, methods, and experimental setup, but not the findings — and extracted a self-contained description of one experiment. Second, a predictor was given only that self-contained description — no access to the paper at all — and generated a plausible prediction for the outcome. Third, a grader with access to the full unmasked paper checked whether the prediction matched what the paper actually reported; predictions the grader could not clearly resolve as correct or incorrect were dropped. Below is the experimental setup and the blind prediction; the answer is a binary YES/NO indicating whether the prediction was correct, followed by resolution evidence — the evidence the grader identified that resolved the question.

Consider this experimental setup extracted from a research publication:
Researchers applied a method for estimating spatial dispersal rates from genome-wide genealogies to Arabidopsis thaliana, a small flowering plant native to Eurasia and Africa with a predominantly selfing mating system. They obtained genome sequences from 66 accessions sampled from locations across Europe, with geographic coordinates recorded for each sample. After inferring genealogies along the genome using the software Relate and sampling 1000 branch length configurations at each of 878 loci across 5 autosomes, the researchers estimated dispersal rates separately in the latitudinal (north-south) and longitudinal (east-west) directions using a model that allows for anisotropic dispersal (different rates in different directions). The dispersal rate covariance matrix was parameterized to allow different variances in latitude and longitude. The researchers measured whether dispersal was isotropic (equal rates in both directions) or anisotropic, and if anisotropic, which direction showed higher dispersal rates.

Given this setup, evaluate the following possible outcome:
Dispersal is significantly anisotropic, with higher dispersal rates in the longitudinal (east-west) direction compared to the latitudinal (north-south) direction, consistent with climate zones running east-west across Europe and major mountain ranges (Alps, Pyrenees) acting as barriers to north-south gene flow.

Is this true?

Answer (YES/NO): NO